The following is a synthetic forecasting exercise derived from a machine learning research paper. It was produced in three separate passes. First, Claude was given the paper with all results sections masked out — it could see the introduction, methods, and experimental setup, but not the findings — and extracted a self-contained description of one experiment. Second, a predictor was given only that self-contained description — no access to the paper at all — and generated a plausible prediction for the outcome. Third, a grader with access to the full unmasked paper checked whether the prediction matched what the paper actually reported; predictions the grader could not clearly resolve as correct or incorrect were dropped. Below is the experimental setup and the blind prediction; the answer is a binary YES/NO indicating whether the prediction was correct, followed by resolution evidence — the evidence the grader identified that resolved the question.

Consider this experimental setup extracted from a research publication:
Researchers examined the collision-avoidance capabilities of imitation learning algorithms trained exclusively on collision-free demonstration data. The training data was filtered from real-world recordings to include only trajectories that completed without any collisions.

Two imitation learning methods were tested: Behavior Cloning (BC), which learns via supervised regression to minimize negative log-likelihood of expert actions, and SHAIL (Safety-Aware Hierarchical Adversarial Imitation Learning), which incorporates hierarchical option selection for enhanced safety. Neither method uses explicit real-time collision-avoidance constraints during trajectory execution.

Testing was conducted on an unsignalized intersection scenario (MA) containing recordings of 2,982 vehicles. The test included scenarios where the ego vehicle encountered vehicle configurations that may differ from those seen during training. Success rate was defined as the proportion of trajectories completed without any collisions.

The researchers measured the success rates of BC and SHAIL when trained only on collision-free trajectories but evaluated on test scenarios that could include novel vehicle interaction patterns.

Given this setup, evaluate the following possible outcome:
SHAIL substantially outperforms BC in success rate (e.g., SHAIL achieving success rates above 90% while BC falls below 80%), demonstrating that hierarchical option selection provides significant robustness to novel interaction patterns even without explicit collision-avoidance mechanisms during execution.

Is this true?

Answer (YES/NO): NO